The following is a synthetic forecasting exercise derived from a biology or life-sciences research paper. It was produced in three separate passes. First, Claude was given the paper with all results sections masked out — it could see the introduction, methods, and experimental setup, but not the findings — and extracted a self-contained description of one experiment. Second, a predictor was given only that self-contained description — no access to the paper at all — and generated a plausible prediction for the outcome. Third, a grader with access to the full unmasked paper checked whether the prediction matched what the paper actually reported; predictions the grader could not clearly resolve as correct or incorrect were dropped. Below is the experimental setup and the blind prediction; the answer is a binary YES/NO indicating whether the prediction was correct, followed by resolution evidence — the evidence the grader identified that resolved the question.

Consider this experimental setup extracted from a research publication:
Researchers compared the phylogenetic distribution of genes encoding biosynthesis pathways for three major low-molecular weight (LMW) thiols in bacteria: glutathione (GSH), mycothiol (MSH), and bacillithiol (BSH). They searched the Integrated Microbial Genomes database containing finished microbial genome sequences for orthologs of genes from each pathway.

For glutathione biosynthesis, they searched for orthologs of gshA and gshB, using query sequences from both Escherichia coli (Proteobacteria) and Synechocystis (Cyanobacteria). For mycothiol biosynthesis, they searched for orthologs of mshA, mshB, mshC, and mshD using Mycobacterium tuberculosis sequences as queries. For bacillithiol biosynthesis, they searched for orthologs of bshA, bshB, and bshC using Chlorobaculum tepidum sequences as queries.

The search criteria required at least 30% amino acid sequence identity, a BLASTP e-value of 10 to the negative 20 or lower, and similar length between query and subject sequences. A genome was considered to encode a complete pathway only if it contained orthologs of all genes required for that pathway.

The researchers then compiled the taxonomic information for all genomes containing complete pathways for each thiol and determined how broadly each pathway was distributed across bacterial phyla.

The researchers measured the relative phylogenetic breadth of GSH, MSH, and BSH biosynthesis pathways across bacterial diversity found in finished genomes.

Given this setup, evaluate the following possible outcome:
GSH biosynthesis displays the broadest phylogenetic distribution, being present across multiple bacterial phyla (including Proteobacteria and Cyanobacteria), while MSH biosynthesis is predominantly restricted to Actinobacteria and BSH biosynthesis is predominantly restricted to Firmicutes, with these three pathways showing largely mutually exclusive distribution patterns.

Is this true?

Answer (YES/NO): NO